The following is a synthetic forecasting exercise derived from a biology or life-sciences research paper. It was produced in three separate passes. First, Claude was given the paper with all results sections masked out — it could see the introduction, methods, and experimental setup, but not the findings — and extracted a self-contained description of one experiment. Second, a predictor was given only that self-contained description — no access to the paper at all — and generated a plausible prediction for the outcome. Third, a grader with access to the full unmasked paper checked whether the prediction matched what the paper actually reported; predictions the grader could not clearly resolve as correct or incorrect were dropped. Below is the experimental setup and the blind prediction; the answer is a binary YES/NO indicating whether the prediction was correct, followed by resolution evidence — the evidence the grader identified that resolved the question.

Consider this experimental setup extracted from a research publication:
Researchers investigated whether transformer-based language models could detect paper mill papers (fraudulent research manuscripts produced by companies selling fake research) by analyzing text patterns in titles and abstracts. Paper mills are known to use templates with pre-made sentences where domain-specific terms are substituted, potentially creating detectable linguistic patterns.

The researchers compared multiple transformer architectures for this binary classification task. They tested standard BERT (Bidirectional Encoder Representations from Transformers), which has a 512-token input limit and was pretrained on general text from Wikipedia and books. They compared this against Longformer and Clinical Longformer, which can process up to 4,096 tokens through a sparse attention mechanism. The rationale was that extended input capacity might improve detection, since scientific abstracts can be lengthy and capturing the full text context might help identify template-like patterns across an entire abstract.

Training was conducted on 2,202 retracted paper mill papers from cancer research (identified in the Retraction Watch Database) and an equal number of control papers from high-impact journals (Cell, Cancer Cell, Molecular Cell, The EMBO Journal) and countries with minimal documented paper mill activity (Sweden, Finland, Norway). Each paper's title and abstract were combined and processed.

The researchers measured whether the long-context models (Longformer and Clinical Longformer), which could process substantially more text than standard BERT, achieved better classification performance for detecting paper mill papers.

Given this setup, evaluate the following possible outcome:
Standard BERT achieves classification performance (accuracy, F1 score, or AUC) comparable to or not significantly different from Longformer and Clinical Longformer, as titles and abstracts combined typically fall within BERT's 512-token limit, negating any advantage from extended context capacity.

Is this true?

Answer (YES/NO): YES